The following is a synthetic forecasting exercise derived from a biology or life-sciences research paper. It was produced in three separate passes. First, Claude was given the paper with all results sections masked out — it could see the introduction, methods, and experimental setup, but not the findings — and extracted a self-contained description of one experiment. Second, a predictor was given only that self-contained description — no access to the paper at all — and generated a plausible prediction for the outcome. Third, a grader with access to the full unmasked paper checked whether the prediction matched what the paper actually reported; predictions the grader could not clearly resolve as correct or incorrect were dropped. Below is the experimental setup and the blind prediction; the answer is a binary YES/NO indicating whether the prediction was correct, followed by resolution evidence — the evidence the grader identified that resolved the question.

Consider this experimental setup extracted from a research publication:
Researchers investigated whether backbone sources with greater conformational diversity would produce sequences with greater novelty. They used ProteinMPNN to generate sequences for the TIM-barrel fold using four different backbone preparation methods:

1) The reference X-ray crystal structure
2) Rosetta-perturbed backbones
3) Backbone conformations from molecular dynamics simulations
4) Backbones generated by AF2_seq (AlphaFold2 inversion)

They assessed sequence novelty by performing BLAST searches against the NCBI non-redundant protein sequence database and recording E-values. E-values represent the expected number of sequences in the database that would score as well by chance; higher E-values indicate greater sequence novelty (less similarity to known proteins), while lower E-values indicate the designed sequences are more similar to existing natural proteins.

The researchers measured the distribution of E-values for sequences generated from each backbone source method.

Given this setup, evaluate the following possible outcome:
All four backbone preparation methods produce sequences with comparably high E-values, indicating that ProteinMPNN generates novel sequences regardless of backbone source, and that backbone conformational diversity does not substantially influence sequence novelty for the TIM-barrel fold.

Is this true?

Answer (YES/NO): NO